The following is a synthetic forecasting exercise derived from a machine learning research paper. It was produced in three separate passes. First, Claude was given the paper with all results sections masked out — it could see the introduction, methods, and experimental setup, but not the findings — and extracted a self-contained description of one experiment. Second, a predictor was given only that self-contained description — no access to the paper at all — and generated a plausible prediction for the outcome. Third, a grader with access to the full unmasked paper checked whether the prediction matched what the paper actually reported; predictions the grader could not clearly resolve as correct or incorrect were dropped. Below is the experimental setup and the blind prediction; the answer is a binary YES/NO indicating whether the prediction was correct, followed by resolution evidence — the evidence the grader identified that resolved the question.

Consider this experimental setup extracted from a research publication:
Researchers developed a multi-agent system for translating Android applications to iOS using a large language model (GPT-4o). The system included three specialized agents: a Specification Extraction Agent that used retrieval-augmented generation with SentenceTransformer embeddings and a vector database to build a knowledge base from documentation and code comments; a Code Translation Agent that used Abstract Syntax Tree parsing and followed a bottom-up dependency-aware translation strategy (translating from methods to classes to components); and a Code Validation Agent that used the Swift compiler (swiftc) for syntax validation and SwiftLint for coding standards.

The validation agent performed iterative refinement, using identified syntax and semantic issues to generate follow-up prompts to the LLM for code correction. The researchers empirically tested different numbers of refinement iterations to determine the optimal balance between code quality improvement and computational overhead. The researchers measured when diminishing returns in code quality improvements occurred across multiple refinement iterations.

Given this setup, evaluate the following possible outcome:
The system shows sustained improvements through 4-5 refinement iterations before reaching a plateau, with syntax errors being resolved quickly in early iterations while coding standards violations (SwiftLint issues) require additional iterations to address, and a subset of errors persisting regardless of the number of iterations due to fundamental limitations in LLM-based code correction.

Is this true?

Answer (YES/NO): YES